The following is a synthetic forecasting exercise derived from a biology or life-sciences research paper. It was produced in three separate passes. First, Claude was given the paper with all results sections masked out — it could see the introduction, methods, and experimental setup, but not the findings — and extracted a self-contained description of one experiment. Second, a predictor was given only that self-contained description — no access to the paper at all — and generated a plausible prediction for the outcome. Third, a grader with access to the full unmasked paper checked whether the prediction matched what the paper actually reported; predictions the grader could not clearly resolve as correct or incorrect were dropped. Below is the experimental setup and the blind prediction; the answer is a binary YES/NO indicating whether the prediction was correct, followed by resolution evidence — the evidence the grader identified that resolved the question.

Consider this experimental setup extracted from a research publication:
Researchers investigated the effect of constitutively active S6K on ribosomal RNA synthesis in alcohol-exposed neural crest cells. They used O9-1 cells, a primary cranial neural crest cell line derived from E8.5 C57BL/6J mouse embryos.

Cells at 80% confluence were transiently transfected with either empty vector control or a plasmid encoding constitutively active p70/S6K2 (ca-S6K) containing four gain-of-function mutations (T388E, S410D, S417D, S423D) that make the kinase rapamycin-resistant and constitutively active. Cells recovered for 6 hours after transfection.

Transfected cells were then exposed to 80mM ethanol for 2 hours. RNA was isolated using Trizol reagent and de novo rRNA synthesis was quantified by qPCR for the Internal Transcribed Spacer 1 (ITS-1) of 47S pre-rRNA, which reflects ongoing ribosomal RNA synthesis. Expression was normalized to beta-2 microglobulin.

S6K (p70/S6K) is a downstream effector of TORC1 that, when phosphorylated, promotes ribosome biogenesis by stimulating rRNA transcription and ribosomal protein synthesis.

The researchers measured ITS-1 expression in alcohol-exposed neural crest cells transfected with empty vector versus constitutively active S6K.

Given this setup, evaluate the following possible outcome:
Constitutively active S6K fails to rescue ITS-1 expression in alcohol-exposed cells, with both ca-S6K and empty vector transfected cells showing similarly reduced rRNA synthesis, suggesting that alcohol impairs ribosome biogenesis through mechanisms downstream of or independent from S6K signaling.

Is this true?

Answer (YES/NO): NO